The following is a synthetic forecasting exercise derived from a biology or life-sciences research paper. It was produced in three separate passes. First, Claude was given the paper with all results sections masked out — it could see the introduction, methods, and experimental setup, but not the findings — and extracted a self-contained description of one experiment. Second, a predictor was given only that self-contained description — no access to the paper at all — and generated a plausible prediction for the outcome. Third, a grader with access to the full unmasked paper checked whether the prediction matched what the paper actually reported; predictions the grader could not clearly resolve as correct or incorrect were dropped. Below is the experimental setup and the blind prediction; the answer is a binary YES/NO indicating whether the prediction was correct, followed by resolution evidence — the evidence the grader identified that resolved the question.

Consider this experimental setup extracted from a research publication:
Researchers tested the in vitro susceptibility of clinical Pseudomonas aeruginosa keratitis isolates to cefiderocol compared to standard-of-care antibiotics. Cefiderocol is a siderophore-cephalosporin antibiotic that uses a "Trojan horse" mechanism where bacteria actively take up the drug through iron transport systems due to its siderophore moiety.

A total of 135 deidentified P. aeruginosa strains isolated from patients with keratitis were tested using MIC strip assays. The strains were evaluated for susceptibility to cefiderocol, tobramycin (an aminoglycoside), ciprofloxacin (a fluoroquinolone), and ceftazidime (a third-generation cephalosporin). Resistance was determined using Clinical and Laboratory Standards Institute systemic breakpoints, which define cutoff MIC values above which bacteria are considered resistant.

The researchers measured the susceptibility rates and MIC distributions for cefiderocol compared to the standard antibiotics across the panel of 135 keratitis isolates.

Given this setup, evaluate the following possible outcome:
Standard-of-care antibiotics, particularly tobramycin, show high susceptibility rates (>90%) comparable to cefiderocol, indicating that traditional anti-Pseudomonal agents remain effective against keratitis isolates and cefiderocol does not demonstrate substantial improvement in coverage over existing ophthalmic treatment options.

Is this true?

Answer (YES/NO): NO